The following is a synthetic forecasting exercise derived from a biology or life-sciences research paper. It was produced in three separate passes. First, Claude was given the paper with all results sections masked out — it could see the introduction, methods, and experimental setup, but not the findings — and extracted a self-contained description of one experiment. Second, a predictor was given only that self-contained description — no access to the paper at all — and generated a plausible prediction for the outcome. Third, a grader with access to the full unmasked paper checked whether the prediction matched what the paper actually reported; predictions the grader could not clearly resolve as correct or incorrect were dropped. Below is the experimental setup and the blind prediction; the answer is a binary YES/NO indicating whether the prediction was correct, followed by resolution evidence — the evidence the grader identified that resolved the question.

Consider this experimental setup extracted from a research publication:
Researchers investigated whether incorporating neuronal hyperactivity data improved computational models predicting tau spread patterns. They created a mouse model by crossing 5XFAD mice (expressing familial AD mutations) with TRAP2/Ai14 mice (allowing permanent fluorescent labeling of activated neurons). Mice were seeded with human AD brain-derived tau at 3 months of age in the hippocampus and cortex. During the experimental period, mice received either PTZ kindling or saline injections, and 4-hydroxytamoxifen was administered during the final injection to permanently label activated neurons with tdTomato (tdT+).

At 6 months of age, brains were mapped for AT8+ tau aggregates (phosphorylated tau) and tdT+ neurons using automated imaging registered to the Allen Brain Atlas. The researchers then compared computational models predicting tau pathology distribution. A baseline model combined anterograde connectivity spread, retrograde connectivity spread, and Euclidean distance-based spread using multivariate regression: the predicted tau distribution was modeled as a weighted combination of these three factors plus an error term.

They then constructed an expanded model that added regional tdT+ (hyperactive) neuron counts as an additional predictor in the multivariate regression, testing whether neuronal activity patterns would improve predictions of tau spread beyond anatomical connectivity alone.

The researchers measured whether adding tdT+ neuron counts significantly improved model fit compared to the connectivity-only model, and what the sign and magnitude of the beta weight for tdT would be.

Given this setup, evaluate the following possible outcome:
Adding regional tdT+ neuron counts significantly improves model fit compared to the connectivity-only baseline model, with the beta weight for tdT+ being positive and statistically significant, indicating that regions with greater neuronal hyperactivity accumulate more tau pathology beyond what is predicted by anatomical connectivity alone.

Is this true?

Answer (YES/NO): YES